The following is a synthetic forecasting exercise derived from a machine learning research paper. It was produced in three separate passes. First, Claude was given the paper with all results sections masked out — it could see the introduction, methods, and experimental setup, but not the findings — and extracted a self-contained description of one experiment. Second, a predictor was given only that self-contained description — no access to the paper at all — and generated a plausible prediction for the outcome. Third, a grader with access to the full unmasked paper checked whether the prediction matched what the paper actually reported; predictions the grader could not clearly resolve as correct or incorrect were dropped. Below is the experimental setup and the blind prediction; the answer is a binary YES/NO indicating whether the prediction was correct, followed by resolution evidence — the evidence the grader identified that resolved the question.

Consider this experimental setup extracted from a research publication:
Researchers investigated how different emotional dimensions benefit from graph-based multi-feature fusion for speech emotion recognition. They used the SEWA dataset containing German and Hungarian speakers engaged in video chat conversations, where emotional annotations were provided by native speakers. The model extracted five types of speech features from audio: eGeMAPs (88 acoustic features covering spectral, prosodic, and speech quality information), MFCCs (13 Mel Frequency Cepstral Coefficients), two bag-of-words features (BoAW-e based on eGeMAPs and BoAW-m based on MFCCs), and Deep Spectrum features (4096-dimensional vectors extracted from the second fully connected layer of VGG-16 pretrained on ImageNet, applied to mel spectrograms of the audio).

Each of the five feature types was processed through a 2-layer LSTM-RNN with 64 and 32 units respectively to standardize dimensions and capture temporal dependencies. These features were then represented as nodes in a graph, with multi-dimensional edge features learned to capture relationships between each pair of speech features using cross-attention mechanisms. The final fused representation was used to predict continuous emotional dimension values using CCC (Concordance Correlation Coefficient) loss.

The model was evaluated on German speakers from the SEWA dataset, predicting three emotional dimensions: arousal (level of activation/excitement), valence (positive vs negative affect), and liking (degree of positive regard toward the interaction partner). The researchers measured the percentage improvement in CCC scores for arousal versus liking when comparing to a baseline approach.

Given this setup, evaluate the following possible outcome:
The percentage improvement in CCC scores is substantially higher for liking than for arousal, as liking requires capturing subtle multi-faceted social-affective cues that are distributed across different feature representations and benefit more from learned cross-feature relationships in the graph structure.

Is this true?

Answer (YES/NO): NO